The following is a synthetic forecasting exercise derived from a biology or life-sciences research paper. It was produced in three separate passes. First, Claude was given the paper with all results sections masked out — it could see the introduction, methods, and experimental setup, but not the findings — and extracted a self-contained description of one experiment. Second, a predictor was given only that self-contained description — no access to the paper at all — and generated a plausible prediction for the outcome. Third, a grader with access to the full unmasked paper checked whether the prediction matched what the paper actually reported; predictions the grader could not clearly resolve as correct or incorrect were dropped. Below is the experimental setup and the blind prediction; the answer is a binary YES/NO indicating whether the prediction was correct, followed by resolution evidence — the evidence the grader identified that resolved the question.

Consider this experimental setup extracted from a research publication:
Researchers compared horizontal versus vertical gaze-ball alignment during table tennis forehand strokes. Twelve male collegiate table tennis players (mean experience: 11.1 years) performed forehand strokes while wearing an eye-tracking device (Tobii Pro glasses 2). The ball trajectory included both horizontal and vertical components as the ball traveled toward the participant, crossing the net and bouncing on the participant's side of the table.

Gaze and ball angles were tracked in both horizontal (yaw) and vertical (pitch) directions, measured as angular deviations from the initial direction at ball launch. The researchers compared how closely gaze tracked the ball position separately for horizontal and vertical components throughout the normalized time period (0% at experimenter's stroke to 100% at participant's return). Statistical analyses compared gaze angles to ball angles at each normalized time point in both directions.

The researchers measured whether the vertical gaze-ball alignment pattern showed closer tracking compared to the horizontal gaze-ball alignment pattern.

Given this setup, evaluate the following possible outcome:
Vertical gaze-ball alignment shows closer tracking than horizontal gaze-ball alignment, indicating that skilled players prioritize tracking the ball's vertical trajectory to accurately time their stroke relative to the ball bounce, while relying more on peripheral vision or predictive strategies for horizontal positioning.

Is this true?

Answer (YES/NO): NO